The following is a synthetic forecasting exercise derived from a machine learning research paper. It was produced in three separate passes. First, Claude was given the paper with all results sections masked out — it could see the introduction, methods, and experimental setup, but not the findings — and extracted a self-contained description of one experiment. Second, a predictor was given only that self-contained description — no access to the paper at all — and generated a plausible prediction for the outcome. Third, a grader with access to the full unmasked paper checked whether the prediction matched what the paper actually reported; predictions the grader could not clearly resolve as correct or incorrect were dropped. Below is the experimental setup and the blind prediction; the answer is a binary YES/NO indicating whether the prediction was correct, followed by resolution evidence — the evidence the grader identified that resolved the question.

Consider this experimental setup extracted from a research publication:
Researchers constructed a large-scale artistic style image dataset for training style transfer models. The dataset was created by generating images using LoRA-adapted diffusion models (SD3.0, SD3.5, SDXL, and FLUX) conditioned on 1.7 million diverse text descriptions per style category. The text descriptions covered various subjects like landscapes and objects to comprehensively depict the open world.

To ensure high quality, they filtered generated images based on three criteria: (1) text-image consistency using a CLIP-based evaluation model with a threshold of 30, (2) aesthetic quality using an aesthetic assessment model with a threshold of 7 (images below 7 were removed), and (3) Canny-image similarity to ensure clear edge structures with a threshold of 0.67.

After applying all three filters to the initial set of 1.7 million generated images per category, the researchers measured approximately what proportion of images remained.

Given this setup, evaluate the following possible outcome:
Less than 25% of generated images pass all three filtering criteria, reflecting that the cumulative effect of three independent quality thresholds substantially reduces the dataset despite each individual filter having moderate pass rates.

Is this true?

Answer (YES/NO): YES